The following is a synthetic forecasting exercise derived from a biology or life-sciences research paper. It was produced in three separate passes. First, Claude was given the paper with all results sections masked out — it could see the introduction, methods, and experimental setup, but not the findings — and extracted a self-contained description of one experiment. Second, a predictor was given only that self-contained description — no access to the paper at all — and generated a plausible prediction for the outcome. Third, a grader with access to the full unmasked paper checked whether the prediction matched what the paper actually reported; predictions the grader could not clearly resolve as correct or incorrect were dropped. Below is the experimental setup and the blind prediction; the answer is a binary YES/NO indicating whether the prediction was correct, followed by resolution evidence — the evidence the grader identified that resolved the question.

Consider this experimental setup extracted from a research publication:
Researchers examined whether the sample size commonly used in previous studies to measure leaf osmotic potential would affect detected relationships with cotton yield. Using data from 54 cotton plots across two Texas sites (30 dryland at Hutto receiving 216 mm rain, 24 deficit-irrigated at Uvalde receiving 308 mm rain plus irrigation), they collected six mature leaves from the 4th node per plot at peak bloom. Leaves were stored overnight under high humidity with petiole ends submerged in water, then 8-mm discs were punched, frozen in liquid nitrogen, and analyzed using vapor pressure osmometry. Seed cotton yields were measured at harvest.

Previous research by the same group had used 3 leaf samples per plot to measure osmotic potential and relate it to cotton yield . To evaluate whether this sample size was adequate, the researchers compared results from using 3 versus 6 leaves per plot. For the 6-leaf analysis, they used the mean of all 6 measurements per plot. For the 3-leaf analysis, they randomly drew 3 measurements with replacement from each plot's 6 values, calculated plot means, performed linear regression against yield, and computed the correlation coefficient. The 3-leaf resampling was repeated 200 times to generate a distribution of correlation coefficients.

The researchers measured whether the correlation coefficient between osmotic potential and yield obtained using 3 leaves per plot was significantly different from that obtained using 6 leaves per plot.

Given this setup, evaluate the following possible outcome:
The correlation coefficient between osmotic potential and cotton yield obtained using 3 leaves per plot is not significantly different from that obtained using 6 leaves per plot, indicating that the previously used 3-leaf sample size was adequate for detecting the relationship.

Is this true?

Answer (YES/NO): YES